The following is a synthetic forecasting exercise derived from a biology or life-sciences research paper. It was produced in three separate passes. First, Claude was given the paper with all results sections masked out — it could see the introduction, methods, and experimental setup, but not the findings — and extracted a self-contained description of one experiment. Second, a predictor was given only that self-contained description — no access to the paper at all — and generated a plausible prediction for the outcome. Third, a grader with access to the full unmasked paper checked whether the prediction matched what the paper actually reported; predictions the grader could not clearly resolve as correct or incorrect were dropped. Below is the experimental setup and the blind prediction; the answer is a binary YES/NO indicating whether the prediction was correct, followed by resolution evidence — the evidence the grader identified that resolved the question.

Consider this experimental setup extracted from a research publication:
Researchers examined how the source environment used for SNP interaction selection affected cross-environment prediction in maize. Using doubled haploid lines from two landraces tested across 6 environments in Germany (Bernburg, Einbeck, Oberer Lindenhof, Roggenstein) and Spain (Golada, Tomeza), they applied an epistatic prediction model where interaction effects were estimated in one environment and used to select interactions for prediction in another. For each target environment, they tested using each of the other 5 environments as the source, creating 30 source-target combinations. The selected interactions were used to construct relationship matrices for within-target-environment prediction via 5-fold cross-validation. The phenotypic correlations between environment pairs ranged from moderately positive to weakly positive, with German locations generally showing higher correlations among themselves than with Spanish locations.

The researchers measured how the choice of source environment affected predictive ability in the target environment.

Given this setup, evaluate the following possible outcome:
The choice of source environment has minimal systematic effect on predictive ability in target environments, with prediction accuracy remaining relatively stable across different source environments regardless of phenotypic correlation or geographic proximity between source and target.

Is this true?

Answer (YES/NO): NO